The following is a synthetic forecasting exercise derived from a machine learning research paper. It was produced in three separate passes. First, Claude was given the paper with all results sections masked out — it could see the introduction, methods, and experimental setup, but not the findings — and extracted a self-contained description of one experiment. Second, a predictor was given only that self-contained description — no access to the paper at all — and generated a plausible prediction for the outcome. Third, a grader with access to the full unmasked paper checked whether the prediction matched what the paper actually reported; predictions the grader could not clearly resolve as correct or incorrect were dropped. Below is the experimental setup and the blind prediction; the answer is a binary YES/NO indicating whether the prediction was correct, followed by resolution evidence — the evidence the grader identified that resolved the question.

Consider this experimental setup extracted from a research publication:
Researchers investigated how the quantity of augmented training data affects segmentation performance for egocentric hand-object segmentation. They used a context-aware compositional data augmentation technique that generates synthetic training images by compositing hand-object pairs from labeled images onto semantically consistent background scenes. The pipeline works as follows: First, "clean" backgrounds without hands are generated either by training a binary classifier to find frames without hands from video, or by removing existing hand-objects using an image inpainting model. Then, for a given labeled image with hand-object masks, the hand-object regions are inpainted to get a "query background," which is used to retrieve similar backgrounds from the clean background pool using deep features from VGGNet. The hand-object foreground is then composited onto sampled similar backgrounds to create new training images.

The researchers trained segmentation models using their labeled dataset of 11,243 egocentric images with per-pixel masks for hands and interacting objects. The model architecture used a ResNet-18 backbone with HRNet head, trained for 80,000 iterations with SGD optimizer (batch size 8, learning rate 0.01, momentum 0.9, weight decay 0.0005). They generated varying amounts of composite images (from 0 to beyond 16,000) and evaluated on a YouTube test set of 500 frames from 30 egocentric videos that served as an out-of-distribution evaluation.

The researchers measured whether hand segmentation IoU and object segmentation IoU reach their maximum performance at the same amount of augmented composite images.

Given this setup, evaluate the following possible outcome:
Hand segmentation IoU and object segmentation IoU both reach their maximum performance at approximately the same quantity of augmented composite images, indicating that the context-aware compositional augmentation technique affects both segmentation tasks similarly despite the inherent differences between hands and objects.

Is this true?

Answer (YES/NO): NO